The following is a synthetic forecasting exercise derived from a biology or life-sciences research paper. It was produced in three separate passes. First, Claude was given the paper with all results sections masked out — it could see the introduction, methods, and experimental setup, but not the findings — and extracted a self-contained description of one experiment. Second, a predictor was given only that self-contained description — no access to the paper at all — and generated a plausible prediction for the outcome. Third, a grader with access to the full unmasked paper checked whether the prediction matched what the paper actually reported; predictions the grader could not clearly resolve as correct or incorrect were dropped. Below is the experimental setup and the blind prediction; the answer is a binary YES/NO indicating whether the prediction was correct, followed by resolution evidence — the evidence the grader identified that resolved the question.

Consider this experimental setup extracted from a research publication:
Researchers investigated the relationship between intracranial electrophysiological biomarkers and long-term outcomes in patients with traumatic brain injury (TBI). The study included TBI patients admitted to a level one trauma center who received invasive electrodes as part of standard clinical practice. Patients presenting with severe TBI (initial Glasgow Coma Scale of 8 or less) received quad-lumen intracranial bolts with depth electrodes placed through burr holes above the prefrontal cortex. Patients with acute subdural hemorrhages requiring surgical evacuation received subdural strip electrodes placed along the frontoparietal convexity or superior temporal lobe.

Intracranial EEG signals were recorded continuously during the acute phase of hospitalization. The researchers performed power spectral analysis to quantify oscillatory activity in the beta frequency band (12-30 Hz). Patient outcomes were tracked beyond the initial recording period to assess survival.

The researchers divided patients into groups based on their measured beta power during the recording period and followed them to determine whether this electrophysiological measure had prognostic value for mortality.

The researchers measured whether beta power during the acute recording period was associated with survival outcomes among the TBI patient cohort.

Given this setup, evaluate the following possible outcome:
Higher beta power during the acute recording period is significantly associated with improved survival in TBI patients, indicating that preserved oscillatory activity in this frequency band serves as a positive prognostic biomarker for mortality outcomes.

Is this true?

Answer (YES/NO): YES